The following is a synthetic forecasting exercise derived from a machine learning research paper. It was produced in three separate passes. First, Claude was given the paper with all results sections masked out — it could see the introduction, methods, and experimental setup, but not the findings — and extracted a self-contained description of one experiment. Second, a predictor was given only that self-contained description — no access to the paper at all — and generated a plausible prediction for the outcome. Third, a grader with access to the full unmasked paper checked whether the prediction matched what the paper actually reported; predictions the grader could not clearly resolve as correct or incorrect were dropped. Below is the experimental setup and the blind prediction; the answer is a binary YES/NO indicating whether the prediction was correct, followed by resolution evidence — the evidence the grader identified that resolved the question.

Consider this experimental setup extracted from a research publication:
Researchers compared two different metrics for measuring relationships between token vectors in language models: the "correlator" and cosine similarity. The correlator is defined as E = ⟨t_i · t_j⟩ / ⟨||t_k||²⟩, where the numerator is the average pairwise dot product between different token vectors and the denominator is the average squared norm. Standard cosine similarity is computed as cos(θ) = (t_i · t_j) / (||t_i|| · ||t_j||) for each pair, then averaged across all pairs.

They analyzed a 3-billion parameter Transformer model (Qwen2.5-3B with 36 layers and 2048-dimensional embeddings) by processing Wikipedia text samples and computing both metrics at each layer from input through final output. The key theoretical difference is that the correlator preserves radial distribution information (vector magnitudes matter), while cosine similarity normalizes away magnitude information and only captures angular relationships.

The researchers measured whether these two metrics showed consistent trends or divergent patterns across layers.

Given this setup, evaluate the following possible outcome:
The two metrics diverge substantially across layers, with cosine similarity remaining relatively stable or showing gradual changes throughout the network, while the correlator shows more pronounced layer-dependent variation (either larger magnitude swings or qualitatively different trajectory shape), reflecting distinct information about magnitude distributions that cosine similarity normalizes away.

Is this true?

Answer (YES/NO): NO